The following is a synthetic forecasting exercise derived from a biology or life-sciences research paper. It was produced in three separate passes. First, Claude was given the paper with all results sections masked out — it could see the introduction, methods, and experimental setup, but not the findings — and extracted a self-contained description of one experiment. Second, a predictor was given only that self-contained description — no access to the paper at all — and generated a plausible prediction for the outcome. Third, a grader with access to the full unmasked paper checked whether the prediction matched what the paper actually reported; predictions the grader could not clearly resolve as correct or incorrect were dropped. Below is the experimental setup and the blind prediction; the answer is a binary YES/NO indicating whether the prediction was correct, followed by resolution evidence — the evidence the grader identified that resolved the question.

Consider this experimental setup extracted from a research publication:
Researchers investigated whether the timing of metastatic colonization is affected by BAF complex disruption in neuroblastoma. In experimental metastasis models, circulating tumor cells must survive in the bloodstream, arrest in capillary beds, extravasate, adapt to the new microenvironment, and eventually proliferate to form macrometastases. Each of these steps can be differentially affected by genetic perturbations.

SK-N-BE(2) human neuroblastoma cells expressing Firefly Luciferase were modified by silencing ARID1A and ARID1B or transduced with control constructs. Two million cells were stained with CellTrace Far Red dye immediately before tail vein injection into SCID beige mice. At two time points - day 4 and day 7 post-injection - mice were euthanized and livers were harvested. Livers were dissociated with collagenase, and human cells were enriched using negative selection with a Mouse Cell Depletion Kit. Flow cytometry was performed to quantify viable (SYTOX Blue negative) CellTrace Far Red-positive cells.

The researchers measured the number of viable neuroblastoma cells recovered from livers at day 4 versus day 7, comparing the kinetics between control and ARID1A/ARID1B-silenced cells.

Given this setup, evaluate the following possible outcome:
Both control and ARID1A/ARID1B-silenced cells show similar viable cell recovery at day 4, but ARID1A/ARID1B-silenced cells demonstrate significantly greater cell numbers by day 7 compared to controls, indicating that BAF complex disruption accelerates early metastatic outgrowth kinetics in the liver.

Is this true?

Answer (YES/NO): NO